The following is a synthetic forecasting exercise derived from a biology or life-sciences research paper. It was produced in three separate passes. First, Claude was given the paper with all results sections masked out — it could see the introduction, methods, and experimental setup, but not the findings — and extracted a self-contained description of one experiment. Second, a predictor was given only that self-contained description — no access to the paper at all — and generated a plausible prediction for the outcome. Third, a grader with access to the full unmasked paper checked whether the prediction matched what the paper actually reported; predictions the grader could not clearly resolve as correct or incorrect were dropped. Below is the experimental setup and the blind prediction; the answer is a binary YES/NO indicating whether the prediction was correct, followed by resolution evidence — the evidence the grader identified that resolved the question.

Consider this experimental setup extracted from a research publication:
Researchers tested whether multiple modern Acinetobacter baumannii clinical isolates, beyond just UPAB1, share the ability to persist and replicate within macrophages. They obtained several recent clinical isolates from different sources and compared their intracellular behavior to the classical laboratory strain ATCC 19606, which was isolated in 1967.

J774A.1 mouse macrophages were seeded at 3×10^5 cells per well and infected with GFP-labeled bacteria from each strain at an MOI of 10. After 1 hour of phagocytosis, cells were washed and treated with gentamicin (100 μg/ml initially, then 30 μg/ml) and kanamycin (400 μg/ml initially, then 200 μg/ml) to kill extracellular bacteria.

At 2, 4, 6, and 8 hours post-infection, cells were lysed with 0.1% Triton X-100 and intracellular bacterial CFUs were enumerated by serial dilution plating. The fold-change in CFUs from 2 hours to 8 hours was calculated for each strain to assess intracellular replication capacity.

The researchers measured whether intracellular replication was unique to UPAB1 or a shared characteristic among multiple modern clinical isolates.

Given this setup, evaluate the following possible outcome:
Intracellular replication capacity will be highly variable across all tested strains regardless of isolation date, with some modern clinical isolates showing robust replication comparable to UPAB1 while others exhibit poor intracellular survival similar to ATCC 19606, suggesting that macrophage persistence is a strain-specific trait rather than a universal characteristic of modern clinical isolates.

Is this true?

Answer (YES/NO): NO